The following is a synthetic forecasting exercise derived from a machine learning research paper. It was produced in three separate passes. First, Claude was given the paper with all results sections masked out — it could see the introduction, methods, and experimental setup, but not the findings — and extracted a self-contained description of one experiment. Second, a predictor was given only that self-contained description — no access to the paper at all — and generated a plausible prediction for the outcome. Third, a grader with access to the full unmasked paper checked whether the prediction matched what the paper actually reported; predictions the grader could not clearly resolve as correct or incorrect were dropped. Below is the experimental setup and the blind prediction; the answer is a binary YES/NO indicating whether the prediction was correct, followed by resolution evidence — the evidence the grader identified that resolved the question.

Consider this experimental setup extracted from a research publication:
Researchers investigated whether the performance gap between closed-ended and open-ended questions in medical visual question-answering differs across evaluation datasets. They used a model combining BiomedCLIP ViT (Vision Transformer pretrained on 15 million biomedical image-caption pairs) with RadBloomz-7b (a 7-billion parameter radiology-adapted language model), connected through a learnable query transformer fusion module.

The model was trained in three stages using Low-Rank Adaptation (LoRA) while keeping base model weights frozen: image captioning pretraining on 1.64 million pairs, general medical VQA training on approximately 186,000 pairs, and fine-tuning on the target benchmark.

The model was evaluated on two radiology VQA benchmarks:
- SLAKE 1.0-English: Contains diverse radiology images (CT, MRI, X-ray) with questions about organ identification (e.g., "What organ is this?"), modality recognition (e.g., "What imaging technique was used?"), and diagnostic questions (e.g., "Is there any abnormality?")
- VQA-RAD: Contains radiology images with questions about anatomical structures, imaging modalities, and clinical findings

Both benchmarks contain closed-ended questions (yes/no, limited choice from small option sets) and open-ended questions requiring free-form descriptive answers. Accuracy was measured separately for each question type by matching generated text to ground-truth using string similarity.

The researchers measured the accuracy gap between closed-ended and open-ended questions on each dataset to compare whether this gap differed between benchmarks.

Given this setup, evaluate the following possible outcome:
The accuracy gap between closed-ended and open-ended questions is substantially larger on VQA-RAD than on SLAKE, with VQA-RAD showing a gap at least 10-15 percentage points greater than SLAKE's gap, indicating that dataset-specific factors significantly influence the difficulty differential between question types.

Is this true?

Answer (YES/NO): YES